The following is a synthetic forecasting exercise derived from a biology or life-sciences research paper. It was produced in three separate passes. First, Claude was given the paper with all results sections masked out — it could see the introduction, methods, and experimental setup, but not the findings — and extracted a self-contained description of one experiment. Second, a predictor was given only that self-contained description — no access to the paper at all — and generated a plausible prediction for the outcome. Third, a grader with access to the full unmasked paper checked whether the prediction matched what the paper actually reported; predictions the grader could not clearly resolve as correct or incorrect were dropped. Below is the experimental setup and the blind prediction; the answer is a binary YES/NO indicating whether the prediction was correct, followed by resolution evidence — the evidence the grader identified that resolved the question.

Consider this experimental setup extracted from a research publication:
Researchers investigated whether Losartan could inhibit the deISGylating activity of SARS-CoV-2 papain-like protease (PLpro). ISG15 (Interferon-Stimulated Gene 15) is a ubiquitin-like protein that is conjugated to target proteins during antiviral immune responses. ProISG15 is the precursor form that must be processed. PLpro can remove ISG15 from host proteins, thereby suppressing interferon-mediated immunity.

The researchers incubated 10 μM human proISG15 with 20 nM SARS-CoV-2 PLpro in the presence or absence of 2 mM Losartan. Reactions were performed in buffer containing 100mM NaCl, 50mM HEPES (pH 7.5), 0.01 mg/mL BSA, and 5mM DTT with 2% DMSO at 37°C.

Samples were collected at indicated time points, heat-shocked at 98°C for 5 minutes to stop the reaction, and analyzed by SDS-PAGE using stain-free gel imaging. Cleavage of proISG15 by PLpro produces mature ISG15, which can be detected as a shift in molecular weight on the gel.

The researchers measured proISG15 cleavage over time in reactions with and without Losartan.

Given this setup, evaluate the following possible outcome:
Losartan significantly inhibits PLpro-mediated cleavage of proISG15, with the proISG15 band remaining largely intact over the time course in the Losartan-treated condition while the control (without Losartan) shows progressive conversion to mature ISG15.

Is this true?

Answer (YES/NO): NO